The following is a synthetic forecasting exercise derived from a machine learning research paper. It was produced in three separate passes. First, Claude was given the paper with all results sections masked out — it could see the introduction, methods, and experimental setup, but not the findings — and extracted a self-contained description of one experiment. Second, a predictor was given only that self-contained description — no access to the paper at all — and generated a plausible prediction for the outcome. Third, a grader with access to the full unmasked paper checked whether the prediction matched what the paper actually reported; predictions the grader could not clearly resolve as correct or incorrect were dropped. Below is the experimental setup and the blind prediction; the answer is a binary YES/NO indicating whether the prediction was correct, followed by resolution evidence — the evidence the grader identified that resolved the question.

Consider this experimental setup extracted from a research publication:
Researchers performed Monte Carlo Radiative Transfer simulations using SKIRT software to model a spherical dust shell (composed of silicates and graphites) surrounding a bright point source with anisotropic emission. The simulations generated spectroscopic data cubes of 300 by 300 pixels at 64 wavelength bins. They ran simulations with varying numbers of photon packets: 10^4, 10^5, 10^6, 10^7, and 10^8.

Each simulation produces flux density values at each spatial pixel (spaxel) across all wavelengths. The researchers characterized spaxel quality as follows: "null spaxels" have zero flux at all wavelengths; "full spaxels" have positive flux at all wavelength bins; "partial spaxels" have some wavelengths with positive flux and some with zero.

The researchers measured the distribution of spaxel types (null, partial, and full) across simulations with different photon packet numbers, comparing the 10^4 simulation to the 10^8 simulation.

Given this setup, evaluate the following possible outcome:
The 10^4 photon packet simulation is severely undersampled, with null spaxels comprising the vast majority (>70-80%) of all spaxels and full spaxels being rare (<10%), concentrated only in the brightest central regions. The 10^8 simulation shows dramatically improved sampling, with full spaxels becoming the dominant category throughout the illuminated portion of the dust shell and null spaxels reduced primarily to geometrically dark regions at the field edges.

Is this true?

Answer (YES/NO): YES